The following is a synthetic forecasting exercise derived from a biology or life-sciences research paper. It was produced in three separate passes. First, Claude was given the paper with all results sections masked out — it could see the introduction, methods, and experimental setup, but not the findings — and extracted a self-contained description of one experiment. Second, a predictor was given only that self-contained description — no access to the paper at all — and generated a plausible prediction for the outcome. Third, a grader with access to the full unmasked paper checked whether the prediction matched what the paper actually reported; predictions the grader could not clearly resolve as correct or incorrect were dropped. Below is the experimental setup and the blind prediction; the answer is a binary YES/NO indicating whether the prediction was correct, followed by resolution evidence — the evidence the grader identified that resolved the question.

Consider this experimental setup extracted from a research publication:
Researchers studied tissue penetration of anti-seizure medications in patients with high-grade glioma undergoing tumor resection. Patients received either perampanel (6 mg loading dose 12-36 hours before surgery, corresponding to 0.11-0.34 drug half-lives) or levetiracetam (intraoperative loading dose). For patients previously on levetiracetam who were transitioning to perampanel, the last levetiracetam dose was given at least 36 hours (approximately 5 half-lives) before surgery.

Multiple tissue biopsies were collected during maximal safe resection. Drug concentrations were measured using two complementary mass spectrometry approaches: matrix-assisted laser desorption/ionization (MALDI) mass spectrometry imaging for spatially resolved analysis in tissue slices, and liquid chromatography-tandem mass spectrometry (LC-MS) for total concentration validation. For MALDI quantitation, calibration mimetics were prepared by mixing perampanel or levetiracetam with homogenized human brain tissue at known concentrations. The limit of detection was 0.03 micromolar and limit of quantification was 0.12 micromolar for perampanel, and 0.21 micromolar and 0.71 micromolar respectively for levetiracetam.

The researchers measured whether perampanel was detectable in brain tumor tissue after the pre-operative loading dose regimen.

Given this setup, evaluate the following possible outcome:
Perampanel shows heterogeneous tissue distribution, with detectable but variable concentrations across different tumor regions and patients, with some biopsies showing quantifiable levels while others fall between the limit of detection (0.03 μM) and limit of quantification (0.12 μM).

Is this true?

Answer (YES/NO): NO